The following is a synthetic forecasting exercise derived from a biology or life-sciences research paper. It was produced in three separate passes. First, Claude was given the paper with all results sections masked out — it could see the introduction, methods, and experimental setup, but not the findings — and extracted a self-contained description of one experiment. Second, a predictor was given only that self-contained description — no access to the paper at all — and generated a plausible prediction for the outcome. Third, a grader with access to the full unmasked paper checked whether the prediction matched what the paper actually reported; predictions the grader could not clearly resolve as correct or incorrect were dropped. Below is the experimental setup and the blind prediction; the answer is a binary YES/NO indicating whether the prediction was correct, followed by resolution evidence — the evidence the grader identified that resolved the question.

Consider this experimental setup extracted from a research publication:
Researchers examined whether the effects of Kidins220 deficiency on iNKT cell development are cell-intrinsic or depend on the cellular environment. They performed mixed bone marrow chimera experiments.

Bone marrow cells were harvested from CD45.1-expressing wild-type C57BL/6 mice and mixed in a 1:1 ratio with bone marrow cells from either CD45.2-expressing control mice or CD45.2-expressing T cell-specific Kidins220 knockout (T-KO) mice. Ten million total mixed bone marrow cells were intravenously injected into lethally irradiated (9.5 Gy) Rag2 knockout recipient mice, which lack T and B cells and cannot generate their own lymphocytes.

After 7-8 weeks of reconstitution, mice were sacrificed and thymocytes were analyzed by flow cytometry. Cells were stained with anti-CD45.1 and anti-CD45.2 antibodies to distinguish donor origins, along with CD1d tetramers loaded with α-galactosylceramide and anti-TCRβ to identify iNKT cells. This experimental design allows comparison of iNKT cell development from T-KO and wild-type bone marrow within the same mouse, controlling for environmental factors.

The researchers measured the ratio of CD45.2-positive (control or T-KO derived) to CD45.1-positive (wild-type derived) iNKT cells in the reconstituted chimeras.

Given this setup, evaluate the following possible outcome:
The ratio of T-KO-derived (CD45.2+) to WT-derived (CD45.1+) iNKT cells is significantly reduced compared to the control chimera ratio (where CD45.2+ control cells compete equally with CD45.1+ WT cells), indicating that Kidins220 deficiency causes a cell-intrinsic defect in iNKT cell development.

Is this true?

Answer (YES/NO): YES